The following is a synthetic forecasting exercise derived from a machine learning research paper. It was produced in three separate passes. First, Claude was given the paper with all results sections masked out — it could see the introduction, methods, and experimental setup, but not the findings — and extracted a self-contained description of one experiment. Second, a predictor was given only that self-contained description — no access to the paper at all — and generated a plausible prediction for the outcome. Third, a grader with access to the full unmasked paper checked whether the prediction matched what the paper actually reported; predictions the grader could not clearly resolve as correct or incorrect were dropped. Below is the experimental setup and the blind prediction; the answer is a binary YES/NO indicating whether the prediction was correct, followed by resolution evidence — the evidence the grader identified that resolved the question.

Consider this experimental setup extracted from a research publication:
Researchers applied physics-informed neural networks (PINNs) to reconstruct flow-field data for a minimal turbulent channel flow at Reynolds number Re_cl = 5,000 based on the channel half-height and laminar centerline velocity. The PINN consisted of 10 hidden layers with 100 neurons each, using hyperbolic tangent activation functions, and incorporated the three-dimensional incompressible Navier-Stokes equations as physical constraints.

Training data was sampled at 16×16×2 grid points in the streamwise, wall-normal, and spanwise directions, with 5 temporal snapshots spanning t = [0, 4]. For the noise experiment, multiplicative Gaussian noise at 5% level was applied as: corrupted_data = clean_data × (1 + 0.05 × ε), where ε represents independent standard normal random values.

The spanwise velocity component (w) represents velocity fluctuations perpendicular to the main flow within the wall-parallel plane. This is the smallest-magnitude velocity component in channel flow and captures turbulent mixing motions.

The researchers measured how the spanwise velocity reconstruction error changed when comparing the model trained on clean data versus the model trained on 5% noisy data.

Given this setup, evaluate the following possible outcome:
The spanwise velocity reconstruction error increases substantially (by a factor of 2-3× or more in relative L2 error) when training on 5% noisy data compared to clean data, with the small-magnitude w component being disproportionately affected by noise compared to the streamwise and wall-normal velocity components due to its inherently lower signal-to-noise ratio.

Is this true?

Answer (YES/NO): NO